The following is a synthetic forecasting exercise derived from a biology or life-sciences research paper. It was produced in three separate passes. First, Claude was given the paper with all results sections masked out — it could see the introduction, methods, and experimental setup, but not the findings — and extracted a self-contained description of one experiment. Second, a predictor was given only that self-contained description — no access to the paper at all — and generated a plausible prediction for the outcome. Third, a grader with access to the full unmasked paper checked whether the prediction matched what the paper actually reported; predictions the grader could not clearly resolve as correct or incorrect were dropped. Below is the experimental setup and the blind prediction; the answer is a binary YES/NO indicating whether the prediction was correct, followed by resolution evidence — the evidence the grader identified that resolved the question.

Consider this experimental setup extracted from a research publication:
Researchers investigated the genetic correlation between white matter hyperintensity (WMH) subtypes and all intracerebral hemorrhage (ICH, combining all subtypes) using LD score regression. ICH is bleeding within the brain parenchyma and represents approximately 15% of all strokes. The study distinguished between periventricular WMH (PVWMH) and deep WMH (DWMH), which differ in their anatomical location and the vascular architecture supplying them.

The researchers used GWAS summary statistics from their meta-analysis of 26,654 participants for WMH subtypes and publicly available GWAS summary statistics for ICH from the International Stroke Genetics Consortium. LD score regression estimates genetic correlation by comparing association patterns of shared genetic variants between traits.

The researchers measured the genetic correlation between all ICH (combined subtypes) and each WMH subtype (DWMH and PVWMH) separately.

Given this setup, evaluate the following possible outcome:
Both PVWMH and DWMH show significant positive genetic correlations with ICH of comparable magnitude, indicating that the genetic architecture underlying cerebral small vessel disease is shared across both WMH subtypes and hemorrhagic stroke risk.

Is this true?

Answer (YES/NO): NO